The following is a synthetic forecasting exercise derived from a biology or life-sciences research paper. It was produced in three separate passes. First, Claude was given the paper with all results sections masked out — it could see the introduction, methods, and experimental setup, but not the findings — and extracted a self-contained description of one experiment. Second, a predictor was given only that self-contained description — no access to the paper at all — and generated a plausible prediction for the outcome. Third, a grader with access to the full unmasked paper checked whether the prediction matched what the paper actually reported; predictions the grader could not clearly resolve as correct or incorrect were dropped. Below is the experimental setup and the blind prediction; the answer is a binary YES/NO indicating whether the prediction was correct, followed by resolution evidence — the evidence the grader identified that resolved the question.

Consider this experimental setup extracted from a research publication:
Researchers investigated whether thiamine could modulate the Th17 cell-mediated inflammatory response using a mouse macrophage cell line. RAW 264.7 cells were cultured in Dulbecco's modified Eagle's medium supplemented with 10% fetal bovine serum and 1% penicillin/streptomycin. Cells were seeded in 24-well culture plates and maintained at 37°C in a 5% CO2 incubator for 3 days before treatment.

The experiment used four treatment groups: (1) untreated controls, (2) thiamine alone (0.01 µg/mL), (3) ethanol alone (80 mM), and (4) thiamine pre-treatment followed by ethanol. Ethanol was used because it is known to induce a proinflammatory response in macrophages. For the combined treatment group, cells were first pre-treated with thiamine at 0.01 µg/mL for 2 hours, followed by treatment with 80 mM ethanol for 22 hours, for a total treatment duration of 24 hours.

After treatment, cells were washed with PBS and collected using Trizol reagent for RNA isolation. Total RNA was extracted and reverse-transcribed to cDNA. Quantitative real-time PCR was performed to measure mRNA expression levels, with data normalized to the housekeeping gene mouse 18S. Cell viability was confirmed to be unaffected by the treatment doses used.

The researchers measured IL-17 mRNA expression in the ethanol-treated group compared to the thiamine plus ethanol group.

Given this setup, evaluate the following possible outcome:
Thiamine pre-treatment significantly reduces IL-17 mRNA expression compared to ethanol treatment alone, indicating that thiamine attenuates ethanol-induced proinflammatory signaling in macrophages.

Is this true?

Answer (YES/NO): YES